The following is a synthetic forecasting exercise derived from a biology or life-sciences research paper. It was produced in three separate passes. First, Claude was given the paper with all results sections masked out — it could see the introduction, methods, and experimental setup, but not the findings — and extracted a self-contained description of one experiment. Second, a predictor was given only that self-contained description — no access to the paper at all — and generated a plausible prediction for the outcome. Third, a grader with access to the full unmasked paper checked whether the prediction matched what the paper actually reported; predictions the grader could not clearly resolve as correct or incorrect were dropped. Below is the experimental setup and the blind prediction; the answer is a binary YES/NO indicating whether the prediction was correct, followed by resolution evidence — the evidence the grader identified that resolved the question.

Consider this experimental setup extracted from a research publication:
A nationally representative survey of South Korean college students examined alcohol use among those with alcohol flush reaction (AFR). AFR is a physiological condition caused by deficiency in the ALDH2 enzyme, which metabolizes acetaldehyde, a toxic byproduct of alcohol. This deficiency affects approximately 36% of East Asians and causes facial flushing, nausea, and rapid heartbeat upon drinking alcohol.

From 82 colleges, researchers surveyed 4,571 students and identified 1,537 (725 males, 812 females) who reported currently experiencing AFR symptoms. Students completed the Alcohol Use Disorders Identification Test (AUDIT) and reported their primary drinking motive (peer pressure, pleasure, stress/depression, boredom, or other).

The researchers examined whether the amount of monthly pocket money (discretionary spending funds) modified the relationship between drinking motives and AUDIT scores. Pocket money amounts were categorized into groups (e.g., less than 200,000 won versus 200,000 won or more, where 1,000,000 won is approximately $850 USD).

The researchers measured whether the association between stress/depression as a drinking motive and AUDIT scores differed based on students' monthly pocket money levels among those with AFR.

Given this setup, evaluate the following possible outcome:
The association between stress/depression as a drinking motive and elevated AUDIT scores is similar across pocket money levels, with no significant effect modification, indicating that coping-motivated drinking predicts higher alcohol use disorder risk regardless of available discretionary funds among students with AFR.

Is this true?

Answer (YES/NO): NO